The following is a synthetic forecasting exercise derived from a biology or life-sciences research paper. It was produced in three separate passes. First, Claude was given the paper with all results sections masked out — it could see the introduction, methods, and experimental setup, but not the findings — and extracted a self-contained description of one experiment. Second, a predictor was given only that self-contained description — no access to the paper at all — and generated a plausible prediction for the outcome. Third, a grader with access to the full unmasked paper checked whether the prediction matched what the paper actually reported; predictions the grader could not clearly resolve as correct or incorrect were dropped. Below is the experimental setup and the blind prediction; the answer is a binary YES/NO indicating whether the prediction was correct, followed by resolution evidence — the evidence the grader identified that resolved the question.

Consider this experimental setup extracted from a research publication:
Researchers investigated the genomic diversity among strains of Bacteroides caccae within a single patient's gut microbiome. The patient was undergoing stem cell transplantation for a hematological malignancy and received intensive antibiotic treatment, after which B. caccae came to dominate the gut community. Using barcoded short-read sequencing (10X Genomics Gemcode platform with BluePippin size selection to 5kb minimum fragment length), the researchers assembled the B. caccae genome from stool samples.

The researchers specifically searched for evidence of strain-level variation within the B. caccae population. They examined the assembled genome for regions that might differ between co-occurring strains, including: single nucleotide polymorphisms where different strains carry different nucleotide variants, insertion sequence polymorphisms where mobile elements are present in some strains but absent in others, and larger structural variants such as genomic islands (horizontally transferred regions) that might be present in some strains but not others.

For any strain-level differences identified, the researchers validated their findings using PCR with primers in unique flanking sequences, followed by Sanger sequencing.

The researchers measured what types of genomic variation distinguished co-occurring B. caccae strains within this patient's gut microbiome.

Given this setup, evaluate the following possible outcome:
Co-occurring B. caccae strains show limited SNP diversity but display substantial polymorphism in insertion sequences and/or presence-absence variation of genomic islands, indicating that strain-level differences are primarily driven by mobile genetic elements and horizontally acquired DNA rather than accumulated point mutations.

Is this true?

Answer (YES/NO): YES